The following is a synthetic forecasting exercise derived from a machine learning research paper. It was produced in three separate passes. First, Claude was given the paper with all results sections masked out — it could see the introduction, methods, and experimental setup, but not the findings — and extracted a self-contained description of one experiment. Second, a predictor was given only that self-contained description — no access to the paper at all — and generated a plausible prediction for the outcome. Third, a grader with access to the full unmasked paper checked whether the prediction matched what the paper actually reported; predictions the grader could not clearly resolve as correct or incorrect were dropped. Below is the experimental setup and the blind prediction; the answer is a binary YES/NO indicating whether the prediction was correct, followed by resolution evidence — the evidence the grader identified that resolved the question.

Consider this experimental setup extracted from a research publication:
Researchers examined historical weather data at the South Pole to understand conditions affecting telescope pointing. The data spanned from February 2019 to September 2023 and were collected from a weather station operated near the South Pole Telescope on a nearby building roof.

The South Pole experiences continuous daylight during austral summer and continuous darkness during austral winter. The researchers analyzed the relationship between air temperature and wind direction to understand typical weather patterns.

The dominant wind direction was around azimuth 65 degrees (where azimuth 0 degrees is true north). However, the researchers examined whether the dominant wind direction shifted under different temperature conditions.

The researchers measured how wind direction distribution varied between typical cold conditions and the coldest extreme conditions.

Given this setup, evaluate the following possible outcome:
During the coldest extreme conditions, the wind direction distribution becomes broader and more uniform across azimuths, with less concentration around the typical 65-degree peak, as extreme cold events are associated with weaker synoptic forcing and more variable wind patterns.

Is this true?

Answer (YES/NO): NO